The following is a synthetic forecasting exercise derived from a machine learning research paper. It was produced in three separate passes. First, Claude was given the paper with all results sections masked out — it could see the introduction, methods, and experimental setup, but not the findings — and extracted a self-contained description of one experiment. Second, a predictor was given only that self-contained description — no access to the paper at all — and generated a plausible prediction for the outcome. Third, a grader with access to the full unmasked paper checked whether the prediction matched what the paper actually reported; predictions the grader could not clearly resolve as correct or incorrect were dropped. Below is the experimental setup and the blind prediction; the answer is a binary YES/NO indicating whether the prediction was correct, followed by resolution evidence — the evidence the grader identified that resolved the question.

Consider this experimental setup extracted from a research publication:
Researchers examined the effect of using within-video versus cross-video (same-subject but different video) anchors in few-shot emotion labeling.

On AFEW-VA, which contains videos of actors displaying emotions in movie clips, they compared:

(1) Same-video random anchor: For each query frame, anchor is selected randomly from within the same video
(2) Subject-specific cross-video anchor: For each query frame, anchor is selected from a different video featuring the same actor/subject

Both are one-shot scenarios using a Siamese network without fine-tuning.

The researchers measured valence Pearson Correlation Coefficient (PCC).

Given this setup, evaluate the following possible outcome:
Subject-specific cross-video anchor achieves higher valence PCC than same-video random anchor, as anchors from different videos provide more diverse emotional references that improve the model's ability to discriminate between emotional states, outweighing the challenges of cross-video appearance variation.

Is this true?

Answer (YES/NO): NO